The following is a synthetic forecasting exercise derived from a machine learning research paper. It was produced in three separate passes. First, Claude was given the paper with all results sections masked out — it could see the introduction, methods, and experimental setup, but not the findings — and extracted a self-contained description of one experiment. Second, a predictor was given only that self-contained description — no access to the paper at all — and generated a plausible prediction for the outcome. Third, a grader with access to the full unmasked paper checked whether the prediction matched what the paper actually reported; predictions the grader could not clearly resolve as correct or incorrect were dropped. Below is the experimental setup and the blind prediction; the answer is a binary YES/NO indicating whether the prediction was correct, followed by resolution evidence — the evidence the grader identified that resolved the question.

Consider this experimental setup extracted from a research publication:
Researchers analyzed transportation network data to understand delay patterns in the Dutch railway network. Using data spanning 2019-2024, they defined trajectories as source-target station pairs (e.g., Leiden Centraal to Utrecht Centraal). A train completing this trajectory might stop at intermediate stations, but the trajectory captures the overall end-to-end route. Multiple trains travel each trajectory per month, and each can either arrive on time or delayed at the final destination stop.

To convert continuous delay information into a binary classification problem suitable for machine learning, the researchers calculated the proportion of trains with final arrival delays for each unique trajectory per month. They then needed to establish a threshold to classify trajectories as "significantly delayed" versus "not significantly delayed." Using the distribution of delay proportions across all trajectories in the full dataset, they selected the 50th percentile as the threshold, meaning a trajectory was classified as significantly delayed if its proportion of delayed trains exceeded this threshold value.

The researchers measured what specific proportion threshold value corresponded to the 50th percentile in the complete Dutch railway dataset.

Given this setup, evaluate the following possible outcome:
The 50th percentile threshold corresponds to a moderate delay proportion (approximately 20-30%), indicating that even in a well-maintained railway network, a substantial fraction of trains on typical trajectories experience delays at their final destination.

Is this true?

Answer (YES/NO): YES